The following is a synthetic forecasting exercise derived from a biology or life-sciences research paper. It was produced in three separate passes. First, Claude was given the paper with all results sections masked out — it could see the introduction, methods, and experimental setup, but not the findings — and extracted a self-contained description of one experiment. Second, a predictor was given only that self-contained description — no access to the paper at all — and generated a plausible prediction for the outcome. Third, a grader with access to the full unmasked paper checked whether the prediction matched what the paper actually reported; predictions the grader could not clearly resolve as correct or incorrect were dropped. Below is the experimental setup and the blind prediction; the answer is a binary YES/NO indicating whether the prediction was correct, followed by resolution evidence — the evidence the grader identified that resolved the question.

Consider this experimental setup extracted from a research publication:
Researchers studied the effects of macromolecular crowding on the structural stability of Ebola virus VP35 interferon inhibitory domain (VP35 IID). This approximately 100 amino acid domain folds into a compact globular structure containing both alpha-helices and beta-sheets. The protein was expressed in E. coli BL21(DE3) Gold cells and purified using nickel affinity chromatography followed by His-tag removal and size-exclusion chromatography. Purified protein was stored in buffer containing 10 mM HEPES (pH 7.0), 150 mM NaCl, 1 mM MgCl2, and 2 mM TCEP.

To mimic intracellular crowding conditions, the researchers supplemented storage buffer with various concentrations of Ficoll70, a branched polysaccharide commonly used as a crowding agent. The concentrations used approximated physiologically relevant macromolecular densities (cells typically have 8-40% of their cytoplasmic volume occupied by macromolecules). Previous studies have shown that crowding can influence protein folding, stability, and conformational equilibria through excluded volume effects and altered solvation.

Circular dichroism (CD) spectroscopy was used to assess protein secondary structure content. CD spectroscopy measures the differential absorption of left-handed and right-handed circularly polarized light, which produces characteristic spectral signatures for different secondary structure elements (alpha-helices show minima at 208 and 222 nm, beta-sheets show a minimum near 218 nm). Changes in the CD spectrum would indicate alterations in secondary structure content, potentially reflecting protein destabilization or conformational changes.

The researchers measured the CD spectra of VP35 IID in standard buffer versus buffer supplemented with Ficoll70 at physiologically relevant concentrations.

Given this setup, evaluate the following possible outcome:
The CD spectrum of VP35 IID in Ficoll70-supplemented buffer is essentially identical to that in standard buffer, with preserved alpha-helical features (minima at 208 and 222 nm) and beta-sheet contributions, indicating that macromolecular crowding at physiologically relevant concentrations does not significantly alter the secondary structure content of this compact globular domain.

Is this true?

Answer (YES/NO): NO